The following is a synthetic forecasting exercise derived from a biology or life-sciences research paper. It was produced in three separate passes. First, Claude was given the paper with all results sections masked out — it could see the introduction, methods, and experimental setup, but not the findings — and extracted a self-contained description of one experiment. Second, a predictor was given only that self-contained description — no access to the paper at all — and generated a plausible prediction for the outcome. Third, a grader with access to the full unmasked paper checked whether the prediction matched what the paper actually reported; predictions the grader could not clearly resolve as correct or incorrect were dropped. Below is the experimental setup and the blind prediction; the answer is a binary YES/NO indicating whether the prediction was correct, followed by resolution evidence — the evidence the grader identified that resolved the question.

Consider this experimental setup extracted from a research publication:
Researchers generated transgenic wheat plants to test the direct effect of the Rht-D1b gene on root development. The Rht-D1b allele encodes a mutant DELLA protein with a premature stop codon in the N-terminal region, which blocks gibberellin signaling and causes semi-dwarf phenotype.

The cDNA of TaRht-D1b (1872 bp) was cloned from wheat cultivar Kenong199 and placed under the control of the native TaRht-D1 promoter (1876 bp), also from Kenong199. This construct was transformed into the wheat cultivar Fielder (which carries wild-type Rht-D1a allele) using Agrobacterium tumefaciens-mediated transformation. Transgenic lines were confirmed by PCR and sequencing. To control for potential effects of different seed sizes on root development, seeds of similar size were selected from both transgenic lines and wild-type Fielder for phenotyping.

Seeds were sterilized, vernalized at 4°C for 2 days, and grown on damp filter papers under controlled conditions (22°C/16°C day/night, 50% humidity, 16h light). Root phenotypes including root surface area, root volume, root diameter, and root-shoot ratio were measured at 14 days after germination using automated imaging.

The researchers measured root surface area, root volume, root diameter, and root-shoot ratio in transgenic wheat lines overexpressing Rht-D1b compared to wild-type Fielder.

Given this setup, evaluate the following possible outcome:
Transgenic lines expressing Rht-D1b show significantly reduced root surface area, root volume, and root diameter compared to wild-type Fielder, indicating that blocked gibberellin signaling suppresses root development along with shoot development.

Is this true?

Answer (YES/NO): NO